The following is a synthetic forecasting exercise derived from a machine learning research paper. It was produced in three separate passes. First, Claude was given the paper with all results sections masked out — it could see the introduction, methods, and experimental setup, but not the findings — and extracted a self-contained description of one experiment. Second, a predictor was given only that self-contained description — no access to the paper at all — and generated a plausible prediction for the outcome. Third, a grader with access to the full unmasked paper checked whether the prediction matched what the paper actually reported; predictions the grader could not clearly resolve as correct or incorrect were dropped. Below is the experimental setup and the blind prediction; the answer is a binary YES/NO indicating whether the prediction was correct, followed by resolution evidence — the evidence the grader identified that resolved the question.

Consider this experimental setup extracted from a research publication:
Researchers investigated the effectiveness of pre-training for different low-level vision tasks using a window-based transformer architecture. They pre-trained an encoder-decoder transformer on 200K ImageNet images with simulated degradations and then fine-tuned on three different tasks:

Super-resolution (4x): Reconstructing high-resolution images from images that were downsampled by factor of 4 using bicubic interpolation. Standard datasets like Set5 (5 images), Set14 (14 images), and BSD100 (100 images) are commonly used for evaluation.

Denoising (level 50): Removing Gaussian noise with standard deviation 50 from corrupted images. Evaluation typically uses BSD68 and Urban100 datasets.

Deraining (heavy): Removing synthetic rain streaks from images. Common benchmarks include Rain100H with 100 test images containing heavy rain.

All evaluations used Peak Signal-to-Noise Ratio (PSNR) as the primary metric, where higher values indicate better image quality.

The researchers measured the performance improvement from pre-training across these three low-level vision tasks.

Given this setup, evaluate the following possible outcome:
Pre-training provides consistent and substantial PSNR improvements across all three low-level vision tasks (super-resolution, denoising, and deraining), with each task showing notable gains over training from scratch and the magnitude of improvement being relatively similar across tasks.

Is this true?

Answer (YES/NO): NO